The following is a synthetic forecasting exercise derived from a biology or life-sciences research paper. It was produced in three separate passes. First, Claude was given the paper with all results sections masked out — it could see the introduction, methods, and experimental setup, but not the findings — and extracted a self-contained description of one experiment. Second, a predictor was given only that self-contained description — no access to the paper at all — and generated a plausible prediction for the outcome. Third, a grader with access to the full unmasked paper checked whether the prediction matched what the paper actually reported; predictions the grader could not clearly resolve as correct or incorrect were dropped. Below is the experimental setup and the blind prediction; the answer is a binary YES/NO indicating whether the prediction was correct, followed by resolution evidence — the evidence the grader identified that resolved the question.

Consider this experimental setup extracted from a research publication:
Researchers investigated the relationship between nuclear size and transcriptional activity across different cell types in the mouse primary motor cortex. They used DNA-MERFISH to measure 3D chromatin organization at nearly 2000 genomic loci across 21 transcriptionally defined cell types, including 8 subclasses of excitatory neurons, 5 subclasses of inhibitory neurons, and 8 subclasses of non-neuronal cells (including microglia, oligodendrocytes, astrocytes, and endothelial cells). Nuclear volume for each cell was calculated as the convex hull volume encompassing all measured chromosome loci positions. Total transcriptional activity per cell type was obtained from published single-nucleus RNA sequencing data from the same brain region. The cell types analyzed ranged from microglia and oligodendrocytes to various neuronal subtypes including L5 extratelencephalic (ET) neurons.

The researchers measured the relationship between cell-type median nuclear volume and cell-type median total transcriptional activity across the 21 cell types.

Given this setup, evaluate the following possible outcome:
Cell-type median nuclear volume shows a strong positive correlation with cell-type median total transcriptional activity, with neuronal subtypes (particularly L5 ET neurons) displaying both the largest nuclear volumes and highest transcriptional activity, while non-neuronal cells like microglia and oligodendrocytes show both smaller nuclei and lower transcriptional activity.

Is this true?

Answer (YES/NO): YES